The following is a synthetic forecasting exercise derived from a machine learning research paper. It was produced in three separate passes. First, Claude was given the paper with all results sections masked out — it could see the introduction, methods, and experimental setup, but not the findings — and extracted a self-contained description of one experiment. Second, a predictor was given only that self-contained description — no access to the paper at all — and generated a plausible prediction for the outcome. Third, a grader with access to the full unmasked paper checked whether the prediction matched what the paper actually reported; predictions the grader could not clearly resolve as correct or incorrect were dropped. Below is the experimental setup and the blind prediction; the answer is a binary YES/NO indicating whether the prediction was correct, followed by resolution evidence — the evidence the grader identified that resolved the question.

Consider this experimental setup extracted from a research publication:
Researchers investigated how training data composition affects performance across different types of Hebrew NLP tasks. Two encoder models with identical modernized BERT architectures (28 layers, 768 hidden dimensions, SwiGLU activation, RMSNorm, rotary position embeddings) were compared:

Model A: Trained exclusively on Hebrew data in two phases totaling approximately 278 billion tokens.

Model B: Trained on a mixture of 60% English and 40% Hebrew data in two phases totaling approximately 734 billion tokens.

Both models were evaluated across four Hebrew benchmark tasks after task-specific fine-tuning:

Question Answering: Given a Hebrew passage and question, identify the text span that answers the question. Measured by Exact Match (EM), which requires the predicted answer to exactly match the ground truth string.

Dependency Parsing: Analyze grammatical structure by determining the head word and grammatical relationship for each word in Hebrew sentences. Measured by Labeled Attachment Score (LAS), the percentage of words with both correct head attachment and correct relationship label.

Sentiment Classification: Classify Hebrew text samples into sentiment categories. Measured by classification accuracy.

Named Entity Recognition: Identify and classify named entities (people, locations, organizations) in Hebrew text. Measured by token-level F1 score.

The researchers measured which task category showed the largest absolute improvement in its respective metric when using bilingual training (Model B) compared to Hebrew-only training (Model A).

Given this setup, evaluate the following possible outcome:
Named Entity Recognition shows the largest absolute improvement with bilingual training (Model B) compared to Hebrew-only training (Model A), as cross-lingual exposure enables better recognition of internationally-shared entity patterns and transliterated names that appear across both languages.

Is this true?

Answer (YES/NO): NO